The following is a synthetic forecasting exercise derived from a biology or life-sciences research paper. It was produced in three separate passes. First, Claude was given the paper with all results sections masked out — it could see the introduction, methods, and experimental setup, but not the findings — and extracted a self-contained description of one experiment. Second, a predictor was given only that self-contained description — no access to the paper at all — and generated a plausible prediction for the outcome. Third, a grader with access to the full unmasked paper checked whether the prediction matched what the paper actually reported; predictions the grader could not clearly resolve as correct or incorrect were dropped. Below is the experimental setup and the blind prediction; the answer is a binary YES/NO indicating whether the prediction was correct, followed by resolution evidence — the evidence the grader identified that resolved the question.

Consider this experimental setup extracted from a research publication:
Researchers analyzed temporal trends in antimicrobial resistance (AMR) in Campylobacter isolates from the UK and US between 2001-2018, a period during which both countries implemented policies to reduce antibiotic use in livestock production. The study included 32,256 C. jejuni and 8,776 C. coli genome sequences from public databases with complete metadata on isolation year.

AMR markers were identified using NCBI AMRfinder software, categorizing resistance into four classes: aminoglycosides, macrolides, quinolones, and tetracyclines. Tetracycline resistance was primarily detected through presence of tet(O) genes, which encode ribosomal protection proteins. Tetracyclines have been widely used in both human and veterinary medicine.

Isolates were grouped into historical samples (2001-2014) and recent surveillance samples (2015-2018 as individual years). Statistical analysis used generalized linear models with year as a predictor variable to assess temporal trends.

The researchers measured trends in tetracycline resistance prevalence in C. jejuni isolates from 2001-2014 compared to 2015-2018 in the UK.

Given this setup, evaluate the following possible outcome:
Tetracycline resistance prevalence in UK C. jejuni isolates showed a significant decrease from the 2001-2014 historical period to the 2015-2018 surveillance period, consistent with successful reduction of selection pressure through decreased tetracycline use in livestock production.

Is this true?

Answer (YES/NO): NO